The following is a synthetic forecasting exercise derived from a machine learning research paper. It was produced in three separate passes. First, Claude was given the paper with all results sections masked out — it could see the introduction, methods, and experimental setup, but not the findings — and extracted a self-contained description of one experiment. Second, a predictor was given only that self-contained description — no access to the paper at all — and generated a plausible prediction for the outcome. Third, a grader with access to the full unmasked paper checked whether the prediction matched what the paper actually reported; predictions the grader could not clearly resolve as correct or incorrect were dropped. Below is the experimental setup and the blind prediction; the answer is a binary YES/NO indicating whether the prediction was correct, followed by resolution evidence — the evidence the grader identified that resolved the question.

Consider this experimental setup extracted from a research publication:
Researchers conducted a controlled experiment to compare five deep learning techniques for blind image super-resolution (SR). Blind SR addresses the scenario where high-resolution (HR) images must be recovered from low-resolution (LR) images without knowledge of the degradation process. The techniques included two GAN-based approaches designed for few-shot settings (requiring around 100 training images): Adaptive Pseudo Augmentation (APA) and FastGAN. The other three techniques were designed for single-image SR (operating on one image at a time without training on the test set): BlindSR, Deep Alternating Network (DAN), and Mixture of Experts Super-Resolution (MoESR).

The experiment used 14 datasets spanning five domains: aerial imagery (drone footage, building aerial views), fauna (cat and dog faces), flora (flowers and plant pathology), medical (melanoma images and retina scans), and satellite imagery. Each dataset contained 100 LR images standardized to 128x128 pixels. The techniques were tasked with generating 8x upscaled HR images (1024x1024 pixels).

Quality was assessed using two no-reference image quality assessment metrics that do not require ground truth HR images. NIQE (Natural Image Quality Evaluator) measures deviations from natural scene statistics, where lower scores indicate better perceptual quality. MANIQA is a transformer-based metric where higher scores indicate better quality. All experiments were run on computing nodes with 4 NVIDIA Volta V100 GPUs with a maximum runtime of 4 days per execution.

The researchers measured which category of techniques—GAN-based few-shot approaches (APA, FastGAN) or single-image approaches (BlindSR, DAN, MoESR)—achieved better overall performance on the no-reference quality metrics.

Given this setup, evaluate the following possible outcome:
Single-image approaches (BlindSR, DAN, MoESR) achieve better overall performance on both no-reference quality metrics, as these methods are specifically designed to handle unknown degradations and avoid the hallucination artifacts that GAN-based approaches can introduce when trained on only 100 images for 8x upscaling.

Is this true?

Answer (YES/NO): NO